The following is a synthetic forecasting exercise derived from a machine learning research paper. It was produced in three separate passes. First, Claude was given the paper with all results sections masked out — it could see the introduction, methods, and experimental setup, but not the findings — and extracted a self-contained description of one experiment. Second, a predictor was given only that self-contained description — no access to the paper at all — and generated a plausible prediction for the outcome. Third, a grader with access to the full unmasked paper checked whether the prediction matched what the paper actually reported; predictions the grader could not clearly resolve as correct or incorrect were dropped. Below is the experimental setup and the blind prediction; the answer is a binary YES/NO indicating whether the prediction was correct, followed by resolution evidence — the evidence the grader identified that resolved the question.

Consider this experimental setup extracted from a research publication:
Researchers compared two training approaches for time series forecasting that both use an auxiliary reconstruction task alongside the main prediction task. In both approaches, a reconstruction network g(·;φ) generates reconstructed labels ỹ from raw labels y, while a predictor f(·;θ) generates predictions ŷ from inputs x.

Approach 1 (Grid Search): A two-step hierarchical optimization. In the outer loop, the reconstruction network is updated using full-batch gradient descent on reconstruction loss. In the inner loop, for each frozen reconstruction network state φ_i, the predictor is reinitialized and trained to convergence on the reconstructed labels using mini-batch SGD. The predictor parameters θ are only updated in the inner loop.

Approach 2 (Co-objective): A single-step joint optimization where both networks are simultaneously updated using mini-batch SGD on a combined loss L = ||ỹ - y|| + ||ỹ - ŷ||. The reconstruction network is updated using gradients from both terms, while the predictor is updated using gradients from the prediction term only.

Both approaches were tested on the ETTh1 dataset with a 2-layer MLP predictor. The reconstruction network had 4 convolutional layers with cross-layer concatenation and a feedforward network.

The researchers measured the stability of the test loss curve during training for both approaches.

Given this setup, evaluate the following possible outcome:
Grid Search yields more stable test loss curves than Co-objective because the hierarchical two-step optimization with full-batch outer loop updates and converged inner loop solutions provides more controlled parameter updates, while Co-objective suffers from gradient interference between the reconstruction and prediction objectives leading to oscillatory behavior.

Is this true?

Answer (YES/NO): NO